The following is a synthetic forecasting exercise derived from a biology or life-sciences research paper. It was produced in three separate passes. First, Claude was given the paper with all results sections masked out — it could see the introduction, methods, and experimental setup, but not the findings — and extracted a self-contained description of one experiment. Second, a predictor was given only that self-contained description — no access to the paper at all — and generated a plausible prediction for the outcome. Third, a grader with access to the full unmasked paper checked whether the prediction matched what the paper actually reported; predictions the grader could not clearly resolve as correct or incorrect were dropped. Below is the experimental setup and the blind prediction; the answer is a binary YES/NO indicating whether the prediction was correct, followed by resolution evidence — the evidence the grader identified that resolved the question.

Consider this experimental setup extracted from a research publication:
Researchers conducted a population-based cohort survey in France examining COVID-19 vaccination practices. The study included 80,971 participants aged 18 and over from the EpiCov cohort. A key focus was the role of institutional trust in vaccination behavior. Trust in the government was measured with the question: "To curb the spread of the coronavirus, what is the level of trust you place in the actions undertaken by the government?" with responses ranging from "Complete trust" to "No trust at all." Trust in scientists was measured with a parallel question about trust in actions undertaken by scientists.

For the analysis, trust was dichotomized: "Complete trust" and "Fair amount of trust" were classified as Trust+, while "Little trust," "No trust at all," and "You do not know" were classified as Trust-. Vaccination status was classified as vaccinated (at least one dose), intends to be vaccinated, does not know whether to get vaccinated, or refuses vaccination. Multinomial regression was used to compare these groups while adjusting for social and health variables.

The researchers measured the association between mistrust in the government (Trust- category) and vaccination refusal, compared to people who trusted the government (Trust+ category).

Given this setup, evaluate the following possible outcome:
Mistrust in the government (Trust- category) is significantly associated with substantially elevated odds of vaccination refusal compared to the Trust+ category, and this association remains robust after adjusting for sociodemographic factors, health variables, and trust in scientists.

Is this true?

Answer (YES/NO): YES